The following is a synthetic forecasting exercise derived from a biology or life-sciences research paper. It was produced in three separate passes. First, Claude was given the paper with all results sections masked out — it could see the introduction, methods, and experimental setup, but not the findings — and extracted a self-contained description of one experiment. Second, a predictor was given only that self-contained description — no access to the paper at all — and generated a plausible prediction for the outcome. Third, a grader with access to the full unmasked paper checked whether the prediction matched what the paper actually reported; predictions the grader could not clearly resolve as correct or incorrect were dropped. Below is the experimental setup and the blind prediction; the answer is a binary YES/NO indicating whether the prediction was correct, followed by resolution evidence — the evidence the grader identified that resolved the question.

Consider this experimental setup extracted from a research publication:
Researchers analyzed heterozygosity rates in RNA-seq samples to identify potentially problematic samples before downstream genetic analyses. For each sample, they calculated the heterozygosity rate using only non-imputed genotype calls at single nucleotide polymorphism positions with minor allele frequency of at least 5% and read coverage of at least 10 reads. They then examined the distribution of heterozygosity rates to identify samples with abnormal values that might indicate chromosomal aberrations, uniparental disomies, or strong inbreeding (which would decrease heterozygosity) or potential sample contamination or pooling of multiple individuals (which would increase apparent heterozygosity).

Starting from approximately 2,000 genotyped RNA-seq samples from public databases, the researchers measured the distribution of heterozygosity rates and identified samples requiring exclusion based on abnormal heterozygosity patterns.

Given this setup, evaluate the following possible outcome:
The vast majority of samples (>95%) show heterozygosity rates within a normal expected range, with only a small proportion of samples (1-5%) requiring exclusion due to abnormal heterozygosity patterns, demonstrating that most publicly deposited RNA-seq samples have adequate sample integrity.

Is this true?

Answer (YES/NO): YES